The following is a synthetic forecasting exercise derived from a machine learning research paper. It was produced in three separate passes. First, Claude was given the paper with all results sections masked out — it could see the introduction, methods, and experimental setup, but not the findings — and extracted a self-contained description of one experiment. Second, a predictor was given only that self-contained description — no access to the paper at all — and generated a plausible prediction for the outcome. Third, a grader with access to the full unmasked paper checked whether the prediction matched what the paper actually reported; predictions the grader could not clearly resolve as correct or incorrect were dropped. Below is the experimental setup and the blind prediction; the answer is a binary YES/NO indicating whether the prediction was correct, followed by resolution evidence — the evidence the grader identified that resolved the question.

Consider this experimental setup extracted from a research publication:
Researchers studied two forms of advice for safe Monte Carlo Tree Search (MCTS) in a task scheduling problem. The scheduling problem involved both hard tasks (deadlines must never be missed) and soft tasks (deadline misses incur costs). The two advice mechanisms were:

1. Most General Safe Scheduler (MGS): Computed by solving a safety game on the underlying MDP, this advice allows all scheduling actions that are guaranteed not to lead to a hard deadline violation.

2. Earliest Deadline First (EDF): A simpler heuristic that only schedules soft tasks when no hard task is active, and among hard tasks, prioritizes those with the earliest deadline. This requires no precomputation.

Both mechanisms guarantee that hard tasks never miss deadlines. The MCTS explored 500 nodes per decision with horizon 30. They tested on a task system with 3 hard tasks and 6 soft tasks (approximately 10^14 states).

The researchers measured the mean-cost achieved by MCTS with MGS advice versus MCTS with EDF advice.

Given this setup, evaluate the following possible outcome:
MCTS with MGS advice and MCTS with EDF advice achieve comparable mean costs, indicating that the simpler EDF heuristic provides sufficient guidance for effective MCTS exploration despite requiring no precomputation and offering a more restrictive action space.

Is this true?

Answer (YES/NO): YES